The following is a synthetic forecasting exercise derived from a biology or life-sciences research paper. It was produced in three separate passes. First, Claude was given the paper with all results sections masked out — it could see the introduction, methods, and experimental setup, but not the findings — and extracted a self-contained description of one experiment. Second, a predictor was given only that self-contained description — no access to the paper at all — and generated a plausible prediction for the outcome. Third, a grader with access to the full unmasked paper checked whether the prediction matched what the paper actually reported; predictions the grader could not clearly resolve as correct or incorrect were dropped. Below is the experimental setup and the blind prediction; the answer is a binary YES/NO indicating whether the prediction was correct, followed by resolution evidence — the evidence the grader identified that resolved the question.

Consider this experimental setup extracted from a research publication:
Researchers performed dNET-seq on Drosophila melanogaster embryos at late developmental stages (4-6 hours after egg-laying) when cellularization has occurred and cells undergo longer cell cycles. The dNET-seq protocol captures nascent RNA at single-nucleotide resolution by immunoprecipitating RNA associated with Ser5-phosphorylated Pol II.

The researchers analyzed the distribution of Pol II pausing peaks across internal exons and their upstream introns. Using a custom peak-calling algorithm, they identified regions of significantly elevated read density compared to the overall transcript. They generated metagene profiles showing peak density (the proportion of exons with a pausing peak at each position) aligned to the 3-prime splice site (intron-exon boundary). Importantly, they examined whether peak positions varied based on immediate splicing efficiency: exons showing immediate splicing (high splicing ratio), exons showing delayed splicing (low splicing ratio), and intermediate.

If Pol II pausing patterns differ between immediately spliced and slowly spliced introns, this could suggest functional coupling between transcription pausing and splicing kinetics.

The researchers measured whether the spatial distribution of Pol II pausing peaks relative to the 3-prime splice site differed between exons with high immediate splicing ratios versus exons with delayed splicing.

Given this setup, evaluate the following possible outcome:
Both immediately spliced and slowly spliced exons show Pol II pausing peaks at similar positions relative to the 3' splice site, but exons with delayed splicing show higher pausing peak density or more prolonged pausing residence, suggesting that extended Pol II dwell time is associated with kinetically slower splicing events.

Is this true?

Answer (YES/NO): NO